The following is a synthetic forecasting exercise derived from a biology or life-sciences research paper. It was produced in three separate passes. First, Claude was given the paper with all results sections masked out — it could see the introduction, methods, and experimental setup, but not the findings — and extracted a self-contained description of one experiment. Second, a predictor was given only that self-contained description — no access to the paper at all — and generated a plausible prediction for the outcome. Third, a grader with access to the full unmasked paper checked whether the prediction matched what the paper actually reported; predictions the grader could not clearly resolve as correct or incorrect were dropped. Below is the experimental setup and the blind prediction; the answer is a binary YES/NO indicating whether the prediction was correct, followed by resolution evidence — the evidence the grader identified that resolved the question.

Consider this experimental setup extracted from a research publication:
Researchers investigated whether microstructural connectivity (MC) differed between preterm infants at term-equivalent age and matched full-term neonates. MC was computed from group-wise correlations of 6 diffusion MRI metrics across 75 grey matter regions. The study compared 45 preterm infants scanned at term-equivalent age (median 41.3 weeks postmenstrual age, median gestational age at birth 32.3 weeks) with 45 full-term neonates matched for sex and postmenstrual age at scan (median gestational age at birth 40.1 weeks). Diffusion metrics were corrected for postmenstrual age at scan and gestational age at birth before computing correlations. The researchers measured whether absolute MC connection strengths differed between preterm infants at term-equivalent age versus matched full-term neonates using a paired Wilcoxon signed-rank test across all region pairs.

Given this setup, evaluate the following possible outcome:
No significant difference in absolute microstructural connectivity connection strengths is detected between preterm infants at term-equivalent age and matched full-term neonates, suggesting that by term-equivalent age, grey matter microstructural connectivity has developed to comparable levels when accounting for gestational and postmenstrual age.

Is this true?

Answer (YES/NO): NO